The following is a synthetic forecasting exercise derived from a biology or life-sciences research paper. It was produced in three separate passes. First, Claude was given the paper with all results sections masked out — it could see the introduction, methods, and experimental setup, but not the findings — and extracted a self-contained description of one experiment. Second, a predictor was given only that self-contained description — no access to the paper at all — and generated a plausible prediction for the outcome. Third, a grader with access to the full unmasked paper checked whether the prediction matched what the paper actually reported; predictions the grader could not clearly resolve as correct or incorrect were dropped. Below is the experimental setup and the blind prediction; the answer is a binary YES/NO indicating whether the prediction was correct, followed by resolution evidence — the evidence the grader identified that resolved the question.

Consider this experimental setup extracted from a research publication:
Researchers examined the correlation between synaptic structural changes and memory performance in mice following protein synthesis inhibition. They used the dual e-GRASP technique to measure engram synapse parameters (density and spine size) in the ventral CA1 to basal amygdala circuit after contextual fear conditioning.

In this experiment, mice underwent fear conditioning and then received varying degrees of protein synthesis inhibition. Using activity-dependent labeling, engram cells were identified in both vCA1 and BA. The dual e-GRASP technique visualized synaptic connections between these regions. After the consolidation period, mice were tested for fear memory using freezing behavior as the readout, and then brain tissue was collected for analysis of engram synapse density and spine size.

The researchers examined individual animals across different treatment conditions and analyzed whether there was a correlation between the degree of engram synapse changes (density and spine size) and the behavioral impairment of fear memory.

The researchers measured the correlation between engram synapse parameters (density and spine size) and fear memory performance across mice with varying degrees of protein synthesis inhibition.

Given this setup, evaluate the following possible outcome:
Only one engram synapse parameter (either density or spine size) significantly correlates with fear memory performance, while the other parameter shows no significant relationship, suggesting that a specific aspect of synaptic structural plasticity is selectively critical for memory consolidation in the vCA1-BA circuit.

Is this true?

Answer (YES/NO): NO